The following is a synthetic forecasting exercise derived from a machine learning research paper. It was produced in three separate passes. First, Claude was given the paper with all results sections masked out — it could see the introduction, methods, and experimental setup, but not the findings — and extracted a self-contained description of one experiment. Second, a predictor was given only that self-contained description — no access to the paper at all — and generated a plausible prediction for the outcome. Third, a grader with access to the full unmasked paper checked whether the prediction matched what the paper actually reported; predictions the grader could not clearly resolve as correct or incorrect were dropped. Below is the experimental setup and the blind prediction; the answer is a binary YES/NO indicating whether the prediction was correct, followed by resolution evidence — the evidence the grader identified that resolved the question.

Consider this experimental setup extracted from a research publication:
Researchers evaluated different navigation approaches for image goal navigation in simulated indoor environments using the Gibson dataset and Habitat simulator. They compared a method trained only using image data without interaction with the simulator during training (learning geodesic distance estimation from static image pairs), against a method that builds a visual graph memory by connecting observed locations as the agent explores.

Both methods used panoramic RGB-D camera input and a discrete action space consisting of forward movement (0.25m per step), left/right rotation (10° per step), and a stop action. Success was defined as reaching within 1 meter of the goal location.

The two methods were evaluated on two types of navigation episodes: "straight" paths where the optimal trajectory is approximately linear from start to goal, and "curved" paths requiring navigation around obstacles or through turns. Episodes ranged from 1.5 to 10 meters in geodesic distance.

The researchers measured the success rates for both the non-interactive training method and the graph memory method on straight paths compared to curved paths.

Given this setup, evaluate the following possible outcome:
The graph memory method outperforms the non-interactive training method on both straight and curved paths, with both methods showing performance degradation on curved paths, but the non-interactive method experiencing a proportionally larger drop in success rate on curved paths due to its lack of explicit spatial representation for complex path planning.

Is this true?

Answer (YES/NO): YES